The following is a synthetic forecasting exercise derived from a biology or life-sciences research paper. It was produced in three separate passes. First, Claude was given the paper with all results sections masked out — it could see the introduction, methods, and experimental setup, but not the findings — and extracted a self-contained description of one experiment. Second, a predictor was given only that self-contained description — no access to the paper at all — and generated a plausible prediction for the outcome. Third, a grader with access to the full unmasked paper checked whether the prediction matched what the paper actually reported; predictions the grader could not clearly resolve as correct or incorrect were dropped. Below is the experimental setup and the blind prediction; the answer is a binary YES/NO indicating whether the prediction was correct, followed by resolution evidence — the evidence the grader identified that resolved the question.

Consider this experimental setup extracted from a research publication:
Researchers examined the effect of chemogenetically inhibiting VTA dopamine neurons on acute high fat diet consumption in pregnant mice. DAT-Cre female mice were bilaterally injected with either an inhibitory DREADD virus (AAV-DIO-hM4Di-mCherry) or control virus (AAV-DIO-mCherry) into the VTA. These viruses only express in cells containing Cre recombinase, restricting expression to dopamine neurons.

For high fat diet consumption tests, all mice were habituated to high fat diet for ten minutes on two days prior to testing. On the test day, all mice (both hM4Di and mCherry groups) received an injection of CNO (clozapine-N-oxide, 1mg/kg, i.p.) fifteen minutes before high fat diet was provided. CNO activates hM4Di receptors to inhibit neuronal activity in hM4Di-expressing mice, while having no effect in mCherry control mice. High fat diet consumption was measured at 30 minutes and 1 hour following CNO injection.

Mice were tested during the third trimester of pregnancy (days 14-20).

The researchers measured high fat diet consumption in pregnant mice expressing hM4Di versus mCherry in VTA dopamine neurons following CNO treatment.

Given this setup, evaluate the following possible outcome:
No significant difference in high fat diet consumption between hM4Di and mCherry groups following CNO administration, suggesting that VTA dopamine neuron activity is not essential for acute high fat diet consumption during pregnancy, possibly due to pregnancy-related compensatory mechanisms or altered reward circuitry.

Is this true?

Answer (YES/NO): NO